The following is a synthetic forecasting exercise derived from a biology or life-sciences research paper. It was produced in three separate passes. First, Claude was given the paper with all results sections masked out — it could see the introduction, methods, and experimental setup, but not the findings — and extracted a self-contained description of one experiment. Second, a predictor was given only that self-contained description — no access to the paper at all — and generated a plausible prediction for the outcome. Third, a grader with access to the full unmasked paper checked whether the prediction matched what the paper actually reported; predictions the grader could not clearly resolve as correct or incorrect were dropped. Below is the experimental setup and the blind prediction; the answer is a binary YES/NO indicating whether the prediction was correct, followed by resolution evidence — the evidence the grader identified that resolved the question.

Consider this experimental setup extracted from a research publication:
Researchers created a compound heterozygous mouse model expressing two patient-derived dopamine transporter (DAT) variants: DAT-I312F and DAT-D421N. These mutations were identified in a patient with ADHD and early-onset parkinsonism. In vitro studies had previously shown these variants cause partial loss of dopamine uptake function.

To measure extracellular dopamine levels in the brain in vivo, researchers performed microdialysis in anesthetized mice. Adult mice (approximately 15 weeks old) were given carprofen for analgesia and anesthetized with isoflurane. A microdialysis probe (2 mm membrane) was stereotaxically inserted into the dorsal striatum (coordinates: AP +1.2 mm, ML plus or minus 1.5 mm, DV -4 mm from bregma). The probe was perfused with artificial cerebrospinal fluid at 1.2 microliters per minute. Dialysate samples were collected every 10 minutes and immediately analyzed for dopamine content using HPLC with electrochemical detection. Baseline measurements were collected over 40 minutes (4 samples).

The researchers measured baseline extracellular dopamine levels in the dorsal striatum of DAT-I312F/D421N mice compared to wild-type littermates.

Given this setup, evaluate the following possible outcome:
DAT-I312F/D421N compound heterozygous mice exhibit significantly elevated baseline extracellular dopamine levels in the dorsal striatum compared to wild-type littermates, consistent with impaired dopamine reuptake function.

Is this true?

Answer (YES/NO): YES